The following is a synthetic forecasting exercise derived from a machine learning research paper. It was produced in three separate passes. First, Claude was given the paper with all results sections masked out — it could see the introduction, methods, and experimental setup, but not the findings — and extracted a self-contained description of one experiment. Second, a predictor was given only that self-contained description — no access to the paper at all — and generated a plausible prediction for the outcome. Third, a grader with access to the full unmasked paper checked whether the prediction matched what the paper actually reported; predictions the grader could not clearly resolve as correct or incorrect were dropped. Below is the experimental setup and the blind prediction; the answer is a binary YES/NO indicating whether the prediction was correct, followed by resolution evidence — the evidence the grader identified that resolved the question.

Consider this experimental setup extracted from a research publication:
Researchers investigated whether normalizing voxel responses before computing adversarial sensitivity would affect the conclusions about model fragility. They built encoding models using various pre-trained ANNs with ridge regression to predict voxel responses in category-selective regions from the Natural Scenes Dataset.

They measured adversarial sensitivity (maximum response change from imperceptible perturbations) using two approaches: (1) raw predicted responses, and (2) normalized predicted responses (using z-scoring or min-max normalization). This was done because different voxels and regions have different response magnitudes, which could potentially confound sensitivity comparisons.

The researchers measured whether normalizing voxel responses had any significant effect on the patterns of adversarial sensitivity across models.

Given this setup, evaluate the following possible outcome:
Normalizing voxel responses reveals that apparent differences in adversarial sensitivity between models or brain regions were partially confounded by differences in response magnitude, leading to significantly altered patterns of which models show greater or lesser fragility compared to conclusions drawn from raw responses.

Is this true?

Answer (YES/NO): NO